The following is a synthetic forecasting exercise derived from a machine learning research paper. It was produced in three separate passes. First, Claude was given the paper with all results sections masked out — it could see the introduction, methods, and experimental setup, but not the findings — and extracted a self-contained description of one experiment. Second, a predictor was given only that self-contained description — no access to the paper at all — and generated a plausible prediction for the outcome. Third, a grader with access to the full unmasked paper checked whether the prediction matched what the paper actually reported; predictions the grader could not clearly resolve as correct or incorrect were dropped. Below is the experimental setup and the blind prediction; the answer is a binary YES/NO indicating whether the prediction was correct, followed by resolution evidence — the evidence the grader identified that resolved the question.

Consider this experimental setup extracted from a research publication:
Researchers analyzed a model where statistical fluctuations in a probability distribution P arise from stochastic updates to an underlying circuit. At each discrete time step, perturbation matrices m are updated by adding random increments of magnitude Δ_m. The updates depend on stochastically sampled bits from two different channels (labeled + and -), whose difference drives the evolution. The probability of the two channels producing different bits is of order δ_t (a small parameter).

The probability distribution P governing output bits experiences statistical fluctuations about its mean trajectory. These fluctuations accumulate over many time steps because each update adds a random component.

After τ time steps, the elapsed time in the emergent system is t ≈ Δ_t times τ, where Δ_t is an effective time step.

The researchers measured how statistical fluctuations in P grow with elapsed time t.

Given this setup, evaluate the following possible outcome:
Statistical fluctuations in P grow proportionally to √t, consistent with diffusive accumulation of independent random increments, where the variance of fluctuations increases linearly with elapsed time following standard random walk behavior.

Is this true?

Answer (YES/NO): YES